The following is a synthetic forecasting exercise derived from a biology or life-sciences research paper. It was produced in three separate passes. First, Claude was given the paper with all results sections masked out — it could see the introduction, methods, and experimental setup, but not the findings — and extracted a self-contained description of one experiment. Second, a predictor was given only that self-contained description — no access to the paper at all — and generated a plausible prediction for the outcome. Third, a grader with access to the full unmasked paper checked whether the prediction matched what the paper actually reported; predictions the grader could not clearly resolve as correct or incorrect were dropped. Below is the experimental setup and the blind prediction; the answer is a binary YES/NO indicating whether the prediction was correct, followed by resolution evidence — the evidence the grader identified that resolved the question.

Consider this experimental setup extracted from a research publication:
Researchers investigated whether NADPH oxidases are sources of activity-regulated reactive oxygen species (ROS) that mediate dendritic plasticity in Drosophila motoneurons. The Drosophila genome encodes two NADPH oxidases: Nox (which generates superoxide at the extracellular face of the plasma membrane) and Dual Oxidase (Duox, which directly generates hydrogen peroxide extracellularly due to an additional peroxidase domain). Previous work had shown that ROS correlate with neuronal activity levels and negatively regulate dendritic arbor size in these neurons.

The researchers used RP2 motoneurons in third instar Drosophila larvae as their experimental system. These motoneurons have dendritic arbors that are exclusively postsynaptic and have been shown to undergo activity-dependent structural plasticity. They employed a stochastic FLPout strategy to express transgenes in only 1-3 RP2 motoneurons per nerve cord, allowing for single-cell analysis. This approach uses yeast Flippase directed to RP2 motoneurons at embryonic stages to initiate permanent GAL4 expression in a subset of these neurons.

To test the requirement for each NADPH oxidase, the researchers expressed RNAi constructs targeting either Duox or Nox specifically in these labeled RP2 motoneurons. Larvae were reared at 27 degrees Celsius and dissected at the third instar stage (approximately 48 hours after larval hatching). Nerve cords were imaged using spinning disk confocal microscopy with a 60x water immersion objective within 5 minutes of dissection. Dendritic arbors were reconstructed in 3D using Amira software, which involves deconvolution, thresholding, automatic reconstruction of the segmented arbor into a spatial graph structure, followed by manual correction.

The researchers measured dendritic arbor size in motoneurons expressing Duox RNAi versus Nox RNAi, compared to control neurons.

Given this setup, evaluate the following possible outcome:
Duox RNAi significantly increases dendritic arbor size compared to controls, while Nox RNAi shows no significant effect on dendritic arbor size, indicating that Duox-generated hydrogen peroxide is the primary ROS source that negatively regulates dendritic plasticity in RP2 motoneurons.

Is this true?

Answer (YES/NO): NO